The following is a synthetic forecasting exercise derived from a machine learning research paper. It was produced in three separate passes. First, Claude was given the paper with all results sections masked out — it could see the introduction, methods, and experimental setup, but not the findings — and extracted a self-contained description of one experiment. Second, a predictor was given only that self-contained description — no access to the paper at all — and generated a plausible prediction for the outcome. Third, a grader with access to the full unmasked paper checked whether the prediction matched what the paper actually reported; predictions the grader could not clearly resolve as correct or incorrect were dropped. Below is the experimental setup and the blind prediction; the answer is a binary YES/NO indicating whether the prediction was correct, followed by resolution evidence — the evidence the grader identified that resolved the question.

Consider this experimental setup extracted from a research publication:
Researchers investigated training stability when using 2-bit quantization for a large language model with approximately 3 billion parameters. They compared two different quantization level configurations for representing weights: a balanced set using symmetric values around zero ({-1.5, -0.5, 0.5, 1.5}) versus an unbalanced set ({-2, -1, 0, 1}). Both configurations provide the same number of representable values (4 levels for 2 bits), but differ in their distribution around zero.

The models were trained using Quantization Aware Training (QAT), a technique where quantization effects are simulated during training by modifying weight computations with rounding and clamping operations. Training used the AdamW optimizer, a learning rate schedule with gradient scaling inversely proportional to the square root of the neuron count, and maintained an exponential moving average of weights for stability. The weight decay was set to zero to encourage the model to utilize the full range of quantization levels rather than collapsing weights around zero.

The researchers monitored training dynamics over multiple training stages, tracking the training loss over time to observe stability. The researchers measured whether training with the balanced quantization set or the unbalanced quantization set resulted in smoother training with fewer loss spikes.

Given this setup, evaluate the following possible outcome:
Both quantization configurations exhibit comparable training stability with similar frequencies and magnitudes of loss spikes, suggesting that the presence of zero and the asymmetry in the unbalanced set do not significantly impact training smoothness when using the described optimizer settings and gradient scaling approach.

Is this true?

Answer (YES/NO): NO